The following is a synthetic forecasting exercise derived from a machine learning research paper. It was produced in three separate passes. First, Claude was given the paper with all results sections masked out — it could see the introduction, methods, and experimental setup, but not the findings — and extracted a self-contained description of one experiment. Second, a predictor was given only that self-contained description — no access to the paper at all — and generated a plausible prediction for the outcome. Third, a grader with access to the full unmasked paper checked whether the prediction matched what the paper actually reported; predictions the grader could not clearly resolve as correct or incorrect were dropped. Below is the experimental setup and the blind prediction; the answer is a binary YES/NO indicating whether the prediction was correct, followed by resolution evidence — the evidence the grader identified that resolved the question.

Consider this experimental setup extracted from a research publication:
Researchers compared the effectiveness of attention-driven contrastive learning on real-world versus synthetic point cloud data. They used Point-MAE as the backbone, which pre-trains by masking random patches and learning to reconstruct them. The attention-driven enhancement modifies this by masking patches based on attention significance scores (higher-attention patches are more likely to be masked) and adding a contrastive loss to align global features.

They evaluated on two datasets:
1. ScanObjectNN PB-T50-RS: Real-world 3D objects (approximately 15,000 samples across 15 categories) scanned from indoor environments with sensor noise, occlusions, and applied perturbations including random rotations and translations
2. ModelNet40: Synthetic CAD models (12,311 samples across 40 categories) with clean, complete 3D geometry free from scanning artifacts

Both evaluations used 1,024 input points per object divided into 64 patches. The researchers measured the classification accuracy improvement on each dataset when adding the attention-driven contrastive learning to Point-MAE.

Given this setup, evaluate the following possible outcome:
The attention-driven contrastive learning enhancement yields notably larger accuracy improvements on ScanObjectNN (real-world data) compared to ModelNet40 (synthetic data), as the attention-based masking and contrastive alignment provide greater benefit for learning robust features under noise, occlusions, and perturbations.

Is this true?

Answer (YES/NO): NO